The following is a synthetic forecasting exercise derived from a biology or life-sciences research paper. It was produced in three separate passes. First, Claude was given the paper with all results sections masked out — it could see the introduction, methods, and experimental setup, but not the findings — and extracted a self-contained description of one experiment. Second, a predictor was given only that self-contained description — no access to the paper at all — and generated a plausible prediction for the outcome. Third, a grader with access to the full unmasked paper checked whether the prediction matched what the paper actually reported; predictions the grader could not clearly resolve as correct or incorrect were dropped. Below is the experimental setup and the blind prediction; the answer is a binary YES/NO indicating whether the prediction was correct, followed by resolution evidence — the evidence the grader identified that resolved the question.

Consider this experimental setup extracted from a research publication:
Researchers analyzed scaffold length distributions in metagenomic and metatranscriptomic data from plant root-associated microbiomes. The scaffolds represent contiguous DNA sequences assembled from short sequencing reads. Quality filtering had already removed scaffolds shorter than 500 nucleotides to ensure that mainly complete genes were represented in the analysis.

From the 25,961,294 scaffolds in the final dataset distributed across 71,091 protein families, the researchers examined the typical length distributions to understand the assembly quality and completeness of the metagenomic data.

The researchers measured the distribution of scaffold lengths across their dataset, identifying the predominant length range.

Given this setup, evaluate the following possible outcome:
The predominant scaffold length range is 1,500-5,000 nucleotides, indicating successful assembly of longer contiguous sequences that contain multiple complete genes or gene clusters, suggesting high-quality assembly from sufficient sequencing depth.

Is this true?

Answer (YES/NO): NO